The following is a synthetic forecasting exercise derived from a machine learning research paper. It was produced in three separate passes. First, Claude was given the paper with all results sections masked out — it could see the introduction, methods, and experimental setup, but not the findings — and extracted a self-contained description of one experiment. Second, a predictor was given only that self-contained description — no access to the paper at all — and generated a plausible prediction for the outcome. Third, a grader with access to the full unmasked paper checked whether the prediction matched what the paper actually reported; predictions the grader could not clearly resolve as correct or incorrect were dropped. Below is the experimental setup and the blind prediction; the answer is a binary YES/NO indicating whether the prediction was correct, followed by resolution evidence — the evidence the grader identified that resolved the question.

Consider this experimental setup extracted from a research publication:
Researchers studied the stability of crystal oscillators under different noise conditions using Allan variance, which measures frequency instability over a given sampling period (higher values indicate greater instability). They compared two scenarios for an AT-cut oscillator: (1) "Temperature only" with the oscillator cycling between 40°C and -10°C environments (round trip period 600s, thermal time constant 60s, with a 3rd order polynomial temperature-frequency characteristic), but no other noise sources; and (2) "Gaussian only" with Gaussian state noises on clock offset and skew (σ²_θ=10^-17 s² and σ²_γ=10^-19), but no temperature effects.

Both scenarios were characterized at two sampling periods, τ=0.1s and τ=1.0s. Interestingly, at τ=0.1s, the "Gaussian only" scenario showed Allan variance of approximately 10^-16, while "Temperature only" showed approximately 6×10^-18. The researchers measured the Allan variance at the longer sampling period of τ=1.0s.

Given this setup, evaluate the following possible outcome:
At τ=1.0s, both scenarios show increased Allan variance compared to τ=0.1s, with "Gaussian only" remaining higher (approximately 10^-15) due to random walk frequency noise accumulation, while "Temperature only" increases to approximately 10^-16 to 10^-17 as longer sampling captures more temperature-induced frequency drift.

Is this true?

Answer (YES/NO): NO